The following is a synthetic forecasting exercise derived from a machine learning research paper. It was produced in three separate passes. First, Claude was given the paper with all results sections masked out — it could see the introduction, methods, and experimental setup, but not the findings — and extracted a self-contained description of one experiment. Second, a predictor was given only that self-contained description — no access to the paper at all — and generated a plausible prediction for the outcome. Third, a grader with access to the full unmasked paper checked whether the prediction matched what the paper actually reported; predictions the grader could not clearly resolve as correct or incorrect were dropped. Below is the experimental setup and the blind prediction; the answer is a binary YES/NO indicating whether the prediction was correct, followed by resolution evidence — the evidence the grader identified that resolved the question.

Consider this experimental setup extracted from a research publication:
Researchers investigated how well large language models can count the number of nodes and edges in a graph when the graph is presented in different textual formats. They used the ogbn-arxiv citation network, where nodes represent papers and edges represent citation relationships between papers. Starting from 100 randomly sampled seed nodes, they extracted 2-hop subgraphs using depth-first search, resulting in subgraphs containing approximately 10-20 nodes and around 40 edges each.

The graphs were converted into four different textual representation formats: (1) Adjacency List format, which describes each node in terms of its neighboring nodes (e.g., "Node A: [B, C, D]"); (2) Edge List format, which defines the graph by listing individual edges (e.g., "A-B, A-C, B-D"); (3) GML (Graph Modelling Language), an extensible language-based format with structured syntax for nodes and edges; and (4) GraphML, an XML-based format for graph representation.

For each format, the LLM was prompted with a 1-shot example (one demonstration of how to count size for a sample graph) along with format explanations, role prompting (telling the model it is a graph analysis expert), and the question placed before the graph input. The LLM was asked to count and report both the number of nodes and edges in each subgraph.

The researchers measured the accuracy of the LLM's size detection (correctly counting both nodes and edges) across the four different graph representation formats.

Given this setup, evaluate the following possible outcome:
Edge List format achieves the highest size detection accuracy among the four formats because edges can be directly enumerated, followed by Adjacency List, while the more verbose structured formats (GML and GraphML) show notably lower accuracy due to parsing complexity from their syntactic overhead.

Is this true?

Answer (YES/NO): NO